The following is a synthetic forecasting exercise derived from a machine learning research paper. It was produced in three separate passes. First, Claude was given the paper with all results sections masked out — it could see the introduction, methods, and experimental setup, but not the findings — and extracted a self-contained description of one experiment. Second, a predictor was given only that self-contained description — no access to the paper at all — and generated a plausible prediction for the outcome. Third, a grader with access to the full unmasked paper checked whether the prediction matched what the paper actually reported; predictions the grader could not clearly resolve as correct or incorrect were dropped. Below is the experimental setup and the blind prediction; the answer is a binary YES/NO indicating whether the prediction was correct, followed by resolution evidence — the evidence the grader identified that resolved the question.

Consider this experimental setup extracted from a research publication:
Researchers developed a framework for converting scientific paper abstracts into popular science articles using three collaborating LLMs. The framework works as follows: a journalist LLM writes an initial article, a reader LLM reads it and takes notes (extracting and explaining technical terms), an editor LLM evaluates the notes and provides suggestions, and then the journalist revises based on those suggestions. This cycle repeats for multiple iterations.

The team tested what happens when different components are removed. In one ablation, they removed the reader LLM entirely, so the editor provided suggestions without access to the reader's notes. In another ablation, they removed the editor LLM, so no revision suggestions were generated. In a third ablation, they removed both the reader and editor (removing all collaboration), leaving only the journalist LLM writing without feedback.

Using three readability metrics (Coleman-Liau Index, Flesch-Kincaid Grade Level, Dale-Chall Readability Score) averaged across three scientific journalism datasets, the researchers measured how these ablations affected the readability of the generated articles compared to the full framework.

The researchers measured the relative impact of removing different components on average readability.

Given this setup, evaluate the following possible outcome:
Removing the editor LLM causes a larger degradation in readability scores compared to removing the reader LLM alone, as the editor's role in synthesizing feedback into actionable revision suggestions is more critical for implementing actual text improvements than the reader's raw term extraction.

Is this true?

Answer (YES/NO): YES